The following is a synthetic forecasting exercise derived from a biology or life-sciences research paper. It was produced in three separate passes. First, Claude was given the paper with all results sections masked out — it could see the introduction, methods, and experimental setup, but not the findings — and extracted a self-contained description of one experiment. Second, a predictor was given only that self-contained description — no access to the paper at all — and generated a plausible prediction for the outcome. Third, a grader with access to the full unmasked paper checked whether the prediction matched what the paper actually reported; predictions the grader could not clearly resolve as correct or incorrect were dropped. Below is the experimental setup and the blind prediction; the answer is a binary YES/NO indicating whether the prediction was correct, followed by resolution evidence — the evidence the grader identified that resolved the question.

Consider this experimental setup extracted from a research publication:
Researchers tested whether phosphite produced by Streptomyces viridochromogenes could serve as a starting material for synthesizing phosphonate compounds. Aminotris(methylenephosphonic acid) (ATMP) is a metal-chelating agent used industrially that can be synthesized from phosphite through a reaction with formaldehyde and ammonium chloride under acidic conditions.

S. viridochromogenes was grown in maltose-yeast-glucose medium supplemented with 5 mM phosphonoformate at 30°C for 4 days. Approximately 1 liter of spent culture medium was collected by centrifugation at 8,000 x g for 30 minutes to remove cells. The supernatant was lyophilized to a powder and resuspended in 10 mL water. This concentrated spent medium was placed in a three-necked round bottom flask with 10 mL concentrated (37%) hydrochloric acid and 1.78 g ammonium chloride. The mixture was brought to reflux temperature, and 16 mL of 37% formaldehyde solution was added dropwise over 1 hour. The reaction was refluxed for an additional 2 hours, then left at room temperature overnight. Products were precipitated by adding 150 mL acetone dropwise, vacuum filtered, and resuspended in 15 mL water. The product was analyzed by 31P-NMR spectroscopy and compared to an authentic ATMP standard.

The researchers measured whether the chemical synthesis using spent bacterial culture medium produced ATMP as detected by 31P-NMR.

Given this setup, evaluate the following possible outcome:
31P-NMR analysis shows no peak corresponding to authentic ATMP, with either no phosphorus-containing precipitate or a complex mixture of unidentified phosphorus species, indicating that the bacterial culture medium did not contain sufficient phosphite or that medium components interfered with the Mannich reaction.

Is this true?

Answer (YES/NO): NO